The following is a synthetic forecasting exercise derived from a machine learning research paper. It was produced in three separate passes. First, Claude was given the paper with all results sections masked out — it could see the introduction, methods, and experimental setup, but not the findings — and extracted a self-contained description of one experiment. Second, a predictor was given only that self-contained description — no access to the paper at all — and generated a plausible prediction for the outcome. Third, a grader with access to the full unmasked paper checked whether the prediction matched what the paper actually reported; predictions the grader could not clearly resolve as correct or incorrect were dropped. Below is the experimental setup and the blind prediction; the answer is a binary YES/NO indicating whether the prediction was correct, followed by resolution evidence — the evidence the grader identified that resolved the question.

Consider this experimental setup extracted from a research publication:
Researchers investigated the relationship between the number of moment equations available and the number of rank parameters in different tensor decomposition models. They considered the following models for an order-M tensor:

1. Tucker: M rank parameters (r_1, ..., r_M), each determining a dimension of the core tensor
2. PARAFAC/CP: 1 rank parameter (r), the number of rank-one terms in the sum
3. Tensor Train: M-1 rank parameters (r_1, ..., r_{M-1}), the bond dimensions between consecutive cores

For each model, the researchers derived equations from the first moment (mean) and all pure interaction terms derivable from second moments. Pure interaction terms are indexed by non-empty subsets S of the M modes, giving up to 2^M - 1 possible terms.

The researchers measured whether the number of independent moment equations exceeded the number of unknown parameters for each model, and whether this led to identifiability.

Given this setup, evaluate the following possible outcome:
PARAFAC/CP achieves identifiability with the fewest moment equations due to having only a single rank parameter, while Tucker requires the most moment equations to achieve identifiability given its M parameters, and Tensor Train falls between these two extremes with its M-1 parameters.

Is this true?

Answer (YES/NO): NO